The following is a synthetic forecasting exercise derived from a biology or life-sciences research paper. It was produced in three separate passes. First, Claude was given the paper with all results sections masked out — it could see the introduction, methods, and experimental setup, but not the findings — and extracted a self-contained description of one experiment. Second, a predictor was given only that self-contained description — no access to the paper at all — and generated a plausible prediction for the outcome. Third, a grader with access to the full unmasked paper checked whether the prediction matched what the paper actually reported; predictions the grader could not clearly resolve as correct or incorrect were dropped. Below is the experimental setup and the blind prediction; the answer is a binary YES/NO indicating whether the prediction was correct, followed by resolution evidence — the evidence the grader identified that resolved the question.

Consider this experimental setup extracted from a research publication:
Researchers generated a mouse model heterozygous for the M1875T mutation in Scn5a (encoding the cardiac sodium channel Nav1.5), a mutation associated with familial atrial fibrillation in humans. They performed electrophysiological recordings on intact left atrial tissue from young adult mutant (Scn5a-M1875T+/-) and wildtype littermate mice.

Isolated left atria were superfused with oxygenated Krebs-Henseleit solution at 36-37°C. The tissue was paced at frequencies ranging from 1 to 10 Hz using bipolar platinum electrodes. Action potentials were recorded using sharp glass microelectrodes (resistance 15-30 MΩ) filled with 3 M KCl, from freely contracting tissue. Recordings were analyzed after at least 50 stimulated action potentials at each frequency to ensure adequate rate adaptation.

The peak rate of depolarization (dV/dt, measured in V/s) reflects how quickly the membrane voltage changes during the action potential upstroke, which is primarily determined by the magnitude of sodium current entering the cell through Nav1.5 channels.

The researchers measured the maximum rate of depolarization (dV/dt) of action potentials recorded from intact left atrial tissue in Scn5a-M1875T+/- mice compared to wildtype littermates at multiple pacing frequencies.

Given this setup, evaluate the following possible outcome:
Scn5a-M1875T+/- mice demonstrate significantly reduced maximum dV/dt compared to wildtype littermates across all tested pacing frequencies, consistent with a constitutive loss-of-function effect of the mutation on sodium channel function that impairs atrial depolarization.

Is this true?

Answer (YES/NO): NO